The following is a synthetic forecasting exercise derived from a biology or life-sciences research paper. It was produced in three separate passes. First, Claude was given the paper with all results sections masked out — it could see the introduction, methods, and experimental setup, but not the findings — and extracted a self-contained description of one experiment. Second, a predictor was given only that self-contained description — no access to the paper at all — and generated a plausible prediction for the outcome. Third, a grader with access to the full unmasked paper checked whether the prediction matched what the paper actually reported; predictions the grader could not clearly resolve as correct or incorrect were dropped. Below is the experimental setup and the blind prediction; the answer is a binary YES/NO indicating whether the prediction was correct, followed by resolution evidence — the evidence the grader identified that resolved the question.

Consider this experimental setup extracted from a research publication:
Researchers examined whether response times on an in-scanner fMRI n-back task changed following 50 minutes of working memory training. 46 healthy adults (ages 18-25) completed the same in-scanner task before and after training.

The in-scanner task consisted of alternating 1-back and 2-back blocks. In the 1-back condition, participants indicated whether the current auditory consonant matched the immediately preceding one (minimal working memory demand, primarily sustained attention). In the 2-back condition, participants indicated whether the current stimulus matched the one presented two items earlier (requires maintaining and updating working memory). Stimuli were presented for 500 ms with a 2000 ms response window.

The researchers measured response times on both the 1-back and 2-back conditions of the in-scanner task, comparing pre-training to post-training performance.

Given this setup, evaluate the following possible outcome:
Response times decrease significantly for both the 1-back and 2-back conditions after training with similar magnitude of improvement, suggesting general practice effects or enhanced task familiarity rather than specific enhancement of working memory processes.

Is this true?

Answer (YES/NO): NO